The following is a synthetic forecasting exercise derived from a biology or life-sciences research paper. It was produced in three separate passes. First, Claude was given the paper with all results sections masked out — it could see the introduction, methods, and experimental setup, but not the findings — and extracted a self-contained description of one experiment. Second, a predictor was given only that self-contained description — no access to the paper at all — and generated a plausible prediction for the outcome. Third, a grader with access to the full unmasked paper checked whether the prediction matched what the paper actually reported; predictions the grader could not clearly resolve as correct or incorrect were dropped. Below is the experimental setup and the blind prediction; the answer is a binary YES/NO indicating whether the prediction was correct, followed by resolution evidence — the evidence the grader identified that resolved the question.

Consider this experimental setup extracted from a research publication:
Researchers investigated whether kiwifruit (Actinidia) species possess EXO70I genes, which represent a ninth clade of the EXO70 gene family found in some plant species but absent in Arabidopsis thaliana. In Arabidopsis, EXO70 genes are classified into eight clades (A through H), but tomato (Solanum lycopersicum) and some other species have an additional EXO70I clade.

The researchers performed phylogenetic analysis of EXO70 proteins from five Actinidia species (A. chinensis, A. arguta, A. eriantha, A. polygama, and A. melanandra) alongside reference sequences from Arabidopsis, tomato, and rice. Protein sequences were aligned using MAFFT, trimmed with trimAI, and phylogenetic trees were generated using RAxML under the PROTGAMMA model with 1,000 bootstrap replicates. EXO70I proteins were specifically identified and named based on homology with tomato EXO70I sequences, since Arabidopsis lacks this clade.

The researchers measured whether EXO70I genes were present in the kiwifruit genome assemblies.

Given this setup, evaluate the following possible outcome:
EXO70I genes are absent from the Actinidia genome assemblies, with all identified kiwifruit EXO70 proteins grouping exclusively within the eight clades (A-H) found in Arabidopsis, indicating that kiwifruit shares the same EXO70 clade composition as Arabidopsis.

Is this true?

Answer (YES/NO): NO